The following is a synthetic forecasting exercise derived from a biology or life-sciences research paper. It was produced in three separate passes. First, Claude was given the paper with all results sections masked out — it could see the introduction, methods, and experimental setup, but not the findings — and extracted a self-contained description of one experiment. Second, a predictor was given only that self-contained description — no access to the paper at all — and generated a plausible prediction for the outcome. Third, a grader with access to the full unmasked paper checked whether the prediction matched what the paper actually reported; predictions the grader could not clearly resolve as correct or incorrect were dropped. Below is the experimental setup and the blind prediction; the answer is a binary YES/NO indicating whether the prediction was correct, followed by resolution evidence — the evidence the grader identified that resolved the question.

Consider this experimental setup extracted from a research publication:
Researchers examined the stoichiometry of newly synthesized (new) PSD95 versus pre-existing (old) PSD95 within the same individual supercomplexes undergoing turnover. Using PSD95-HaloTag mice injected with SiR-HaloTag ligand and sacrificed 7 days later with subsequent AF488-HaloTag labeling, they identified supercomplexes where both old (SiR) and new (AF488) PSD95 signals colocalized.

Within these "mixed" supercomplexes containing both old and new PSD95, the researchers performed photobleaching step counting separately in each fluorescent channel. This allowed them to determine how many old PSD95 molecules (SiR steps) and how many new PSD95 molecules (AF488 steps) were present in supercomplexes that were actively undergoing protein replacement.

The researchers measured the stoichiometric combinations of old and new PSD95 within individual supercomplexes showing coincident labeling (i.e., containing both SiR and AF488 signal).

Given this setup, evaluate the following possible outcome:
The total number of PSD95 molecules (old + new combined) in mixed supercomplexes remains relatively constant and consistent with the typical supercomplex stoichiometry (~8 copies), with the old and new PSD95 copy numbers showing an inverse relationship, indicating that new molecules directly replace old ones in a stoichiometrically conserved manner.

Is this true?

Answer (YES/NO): NO